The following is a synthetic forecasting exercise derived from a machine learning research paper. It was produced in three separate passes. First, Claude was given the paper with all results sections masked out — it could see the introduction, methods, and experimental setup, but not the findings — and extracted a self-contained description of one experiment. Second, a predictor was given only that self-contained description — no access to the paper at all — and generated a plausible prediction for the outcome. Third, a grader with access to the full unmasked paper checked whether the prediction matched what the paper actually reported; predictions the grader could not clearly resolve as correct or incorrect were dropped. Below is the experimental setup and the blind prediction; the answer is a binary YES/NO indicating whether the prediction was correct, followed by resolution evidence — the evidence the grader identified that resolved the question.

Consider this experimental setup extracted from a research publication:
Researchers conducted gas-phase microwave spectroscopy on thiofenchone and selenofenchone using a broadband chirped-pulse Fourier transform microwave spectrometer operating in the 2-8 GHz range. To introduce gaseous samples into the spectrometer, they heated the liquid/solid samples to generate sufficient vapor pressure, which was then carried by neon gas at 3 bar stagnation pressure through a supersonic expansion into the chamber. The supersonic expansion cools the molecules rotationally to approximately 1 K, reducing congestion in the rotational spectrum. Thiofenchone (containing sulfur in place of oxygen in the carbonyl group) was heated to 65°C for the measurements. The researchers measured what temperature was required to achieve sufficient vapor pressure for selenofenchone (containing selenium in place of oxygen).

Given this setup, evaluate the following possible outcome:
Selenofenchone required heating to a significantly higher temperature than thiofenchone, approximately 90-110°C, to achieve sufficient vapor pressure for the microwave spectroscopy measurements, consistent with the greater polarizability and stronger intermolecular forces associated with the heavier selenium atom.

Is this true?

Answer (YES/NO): NO